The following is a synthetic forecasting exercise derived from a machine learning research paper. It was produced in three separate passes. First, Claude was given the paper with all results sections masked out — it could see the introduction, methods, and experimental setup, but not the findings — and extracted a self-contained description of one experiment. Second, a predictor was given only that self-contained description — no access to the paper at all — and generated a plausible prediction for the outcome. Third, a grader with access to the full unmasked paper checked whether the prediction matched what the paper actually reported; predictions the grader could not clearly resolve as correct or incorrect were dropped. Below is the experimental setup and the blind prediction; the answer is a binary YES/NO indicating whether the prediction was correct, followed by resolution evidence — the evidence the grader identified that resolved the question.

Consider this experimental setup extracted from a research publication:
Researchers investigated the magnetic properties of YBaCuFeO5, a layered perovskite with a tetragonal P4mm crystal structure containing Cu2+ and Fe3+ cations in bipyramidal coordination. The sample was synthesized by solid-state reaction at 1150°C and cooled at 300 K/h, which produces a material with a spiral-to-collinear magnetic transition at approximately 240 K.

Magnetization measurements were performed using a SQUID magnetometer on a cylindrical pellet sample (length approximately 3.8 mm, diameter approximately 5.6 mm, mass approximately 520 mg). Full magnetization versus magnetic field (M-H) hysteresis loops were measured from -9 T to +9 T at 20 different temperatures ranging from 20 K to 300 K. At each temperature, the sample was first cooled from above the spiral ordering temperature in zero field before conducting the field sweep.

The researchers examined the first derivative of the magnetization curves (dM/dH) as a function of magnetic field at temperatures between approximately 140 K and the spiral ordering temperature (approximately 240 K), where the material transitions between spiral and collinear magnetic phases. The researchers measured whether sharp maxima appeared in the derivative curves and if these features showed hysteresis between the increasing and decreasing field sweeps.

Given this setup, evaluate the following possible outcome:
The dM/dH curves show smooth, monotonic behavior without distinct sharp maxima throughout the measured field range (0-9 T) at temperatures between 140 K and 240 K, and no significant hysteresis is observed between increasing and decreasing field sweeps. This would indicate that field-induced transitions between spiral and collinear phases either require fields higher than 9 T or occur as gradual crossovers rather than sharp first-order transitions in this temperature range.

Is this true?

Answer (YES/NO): NO